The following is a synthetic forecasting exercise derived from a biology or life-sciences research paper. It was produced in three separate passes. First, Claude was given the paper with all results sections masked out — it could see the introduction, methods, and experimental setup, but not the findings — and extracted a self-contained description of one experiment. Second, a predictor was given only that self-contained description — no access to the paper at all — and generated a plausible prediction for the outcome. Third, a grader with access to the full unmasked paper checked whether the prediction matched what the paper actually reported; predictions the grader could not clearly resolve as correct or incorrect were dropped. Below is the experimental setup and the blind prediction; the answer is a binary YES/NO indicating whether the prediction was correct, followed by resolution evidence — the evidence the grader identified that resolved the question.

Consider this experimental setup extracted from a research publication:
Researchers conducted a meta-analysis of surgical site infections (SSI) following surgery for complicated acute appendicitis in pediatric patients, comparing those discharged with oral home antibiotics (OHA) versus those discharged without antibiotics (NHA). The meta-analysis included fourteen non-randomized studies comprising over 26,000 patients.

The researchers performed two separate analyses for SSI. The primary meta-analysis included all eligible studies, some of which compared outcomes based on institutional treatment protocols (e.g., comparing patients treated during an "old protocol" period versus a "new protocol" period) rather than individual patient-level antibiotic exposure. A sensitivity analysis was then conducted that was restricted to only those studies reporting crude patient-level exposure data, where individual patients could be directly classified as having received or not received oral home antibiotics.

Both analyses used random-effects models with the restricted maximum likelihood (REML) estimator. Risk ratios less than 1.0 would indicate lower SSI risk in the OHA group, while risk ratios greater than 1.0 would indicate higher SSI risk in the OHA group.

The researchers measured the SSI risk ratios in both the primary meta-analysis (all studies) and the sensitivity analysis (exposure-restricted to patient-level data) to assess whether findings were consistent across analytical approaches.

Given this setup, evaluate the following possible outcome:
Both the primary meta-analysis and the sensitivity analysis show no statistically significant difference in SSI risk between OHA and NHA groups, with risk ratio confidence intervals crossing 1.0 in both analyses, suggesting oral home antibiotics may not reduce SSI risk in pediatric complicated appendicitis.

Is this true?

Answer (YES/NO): NO